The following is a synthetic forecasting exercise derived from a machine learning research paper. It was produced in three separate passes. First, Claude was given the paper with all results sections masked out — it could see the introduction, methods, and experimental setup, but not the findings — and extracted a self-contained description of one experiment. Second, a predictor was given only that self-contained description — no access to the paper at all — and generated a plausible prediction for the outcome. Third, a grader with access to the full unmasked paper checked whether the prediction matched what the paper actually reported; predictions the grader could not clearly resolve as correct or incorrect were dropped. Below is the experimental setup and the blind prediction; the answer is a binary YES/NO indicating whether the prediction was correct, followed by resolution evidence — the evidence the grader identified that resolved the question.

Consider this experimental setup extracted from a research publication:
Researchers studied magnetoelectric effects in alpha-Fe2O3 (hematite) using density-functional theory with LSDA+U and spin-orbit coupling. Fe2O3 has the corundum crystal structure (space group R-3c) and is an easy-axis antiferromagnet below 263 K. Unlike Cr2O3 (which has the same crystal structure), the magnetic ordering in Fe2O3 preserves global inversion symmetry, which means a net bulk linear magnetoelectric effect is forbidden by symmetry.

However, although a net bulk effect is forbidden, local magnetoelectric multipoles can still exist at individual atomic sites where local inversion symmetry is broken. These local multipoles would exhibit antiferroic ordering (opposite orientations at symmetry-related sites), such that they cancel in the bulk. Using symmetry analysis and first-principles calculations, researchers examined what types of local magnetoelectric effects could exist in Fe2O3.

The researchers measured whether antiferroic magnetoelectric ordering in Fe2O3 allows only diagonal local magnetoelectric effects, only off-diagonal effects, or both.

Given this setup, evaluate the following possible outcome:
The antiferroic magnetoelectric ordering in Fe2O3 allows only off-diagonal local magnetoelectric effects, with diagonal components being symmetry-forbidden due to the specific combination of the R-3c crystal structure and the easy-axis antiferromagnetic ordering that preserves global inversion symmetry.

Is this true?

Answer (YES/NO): NO